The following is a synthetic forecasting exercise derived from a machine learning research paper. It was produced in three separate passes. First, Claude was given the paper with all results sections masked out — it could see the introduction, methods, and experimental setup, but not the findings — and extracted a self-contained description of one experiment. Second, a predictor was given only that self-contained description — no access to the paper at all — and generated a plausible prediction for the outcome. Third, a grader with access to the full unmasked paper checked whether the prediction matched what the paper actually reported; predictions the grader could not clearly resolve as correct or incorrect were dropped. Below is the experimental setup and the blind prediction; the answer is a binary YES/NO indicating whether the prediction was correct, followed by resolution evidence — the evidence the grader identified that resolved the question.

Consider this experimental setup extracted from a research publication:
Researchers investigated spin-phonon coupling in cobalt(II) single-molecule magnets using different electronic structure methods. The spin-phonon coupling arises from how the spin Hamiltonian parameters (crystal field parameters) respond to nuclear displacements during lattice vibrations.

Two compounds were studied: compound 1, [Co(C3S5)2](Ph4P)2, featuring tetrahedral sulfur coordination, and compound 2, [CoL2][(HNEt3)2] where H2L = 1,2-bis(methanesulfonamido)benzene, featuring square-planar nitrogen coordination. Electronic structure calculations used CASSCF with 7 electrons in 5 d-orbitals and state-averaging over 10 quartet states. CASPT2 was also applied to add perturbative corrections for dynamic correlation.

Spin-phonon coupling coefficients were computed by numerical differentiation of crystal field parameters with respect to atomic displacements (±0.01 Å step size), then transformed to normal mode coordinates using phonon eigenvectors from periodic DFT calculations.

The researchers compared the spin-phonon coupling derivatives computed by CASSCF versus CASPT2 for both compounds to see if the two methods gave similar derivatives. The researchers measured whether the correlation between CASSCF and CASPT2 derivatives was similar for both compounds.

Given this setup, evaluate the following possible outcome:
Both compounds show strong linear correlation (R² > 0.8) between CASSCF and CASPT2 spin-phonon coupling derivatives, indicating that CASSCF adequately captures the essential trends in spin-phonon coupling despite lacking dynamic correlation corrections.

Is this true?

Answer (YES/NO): NO